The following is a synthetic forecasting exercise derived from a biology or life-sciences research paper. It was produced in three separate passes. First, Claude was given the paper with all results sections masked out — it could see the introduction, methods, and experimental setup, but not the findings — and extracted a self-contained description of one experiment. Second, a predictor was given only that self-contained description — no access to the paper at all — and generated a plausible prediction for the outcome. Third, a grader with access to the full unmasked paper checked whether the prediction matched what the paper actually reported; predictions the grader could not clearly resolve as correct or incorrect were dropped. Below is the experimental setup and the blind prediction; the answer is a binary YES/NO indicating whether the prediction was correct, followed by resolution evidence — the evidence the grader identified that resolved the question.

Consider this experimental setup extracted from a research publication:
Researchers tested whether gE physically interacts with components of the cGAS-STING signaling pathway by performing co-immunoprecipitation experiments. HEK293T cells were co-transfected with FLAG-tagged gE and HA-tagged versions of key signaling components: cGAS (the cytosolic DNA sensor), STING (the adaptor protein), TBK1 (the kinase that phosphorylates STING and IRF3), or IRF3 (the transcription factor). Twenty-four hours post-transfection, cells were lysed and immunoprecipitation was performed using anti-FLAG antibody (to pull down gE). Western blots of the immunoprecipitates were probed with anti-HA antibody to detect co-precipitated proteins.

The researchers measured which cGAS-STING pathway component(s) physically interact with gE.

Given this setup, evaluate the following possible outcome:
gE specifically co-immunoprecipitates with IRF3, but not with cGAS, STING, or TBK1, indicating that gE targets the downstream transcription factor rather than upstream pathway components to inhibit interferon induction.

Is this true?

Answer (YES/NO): NO